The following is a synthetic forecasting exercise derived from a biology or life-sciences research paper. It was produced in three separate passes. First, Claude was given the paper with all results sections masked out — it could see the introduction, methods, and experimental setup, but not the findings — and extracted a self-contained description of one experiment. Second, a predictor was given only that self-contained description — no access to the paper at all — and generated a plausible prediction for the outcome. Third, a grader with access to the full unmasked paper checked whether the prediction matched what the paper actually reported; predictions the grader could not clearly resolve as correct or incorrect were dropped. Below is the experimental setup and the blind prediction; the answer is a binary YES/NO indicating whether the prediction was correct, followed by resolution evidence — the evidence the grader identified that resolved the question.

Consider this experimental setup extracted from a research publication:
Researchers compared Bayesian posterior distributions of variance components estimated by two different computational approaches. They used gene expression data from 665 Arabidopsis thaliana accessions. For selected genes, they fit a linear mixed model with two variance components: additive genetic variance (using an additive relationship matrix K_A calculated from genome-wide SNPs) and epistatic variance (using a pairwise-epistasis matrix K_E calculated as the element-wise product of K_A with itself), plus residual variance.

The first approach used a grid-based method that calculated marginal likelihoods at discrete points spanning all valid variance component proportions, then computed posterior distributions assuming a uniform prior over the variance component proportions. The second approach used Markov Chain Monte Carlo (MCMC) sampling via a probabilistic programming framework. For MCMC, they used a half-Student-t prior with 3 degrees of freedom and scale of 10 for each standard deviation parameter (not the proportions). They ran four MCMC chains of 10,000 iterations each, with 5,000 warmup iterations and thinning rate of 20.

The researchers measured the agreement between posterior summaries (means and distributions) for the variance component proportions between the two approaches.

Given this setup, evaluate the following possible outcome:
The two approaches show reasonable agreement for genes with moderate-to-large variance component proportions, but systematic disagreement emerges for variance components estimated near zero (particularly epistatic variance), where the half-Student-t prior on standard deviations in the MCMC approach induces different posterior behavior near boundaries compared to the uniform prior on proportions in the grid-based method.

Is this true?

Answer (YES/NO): NO